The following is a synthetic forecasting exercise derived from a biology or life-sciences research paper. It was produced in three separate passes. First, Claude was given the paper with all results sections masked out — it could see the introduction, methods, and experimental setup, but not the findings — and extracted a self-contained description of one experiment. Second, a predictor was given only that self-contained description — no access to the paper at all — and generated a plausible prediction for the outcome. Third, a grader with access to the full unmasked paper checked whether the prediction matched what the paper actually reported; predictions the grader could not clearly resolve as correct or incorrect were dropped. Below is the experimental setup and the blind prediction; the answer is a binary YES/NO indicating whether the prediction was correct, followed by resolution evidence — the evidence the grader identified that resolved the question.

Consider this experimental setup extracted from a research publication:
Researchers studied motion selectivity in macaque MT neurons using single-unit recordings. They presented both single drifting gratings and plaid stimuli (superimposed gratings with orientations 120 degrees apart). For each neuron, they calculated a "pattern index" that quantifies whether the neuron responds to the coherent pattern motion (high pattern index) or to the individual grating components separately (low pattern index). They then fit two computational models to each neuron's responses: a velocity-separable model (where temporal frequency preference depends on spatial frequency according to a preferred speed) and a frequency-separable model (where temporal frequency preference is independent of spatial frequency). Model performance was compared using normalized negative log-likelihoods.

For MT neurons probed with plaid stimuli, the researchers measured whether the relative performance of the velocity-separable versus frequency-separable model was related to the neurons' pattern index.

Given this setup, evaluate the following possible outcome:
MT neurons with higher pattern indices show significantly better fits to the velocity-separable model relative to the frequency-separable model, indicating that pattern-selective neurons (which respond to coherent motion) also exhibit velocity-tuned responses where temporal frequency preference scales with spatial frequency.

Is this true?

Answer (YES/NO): YES